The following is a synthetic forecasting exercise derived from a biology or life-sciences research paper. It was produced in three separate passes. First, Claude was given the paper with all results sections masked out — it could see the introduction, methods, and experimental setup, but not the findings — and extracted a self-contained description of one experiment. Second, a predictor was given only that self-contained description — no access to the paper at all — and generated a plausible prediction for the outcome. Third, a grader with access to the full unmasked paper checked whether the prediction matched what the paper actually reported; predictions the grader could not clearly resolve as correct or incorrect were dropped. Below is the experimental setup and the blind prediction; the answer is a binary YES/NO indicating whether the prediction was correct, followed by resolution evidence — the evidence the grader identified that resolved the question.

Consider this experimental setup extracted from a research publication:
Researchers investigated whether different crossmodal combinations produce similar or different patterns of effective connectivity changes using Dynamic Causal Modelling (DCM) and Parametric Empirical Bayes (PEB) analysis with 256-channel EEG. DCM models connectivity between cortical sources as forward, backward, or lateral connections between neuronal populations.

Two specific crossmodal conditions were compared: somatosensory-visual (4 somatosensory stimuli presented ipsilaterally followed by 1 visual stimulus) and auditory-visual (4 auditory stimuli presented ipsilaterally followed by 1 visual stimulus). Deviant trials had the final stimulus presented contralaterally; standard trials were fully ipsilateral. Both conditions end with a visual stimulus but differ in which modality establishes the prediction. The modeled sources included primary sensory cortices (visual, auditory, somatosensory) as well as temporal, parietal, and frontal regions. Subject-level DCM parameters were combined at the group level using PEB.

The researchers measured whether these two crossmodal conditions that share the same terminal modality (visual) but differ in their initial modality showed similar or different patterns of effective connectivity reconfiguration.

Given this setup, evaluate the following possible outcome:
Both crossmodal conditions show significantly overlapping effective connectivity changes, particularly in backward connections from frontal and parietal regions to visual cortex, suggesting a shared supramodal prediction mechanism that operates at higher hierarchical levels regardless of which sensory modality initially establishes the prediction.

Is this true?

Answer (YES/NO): NO